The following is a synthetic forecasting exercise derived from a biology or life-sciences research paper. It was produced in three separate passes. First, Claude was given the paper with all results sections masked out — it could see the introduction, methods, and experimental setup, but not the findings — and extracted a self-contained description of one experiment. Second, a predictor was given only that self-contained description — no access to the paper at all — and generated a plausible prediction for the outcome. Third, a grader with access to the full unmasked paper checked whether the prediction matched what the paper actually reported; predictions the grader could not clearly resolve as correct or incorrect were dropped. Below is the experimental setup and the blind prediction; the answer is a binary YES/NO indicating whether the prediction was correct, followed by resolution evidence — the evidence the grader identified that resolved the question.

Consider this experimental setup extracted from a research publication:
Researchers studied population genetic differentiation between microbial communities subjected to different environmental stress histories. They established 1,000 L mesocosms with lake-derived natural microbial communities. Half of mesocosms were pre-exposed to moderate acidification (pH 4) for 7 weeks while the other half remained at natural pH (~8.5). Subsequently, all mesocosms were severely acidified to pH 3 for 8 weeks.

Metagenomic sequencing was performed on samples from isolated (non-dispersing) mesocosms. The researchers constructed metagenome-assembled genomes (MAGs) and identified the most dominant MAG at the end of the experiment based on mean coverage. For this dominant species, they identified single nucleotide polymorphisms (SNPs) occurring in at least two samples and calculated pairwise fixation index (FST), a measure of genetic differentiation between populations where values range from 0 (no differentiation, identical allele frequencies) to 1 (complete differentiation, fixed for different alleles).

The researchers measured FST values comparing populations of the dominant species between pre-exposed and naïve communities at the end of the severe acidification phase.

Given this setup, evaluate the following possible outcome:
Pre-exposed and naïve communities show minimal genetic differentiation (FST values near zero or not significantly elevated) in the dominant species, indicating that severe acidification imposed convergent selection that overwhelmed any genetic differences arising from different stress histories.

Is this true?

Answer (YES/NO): NO